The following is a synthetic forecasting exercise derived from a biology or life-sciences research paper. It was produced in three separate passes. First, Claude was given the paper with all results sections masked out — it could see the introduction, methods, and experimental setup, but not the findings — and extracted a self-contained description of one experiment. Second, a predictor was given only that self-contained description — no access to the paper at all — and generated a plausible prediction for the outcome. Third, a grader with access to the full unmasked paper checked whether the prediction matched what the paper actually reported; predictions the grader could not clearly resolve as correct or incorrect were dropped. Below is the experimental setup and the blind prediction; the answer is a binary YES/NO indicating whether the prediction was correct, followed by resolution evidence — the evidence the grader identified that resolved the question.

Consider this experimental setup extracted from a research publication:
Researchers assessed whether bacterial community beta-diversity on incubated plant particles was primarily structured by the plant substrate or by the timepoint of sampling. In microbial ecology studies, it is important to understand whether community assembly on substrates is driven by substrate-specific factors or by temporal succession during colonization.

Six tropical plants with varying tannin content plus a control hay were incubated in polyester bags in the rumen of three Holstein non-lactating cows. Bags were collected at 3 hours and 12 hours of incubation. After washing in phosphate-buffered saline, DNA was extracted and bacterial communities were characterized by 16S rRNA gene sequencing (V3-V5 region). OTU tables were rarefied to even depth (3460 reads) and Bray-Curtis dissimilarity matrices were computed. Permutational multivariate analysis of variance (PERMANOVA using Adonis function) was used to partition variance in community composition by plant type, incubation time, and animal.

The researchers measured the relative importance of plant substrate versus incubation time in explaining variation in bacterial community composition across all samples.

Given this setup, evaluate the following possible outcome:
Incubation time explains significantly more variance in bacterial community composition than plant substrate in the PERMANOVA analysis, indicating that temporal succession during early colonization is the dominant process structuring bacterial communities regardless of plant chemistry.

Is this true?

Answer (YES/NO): NO